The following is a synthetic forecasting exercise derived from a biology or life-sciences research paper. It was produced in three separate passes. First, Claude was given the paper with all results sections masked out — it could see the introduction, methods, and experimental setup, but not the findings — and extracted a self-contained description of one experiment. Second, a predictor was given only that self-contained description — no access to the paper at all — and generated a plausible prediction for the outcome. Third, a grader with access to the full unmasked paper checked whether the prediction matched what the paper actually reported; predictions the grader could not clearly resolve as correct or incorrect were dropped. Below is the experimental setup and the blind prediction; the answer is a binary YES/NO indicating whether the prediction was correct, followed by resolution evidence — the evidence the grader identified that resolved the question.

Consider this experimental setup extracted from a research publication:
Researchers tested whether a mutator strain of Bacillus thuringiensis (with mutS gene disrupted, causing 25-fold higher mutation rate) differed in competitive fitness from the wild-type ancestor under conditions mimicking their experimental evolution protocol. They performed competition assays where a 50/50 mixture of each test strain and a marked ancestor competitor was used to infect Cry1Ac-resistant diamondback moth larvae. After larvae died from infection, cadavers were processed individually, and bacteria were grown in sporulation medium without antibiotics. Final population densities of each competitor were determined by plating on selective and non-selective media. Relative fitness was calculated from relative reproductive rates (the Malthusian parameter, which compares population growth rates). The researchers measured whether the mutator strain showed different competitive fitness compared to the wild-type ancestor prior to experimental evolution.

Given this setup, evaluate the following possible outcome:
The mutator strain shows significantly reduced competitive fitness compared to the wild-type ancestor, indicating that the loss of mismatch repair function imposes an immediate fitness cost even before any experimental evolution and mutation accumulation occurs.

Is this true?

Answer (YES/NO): NO